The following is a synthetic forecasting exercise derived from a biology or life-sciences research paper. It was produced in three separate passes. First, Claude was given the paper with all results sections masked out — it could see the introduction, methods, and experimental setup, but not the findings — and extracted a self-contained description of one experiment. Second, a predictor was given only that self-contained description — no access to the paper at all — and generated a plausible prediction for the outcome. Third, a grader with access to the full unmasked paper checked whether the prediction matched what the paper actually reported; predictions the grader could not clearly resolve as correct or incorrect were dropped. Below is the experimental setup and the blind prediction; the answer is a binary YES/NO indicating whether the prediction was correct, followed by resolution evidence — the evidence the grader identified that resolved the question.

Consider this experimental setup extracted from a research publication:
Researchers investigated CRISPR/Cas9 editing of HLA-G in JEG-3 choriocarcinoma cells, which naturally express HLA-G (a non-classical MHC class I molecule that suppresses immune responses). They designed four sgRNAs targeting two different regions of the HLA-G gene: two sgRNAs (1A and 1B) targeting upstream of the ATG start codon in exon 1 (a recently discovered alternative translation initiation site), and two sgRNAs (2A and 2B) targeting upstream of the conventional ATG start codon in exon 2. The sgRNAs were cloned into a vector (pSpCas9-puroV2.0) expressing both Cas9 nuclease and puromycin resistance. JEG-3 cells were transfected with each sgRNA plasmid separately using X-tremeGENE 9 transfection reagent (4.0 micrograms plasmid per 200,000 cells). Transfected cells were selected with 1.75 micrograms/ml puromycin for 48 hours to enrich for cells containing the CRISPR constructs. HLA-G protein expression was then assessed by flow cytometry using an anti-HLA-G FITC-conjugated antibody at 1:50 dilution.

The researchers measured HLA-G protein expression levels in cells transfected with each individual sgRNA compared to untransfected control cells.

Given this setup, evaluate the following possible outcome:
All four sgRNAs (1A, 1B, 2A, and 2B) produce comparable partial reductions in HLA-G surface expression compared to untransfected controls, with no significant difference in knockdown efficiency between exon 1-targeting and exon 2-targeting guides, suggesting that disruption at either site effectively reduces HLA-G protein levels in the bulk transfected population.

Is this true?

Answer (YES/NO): NO